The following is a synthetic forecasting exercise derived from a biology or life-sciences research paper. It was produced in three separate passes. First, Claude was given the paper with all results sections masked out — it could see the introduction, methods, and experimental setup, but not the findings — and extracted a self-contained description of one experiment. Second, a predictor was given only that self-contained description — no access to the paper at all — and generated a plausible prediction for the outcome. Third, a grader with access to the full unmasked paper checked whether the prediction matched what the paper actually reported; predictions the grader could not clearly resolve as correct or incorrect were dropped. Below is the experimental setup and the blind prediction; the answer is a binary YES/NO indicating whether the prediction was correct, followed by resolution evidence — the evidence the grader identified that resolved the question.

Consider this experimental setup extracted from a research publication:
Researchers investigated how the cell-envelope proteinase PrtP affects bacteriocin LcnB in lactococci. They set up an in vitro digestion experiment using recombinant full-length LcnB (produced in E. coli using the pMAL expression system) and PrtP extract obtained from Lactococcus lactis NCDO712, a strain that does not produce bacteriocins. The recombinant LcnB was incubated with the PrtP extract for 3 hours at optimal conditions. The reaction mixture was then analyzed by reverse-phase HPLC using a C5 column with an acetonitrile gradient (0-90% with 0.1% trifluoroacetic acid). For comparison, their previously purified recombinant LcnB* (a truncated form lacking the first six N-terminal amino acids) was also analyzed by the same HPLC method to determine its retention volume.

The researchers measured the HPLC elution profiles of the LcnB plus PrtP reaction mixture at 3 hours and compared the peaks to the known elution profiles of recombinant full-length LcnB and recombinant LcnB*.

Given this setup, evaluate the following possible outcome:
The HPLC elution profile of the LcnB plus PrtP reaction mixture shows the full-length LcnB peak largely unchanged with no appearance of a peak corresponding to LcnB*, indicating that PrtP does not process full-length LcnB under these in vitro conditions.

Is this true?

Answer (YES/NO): NO